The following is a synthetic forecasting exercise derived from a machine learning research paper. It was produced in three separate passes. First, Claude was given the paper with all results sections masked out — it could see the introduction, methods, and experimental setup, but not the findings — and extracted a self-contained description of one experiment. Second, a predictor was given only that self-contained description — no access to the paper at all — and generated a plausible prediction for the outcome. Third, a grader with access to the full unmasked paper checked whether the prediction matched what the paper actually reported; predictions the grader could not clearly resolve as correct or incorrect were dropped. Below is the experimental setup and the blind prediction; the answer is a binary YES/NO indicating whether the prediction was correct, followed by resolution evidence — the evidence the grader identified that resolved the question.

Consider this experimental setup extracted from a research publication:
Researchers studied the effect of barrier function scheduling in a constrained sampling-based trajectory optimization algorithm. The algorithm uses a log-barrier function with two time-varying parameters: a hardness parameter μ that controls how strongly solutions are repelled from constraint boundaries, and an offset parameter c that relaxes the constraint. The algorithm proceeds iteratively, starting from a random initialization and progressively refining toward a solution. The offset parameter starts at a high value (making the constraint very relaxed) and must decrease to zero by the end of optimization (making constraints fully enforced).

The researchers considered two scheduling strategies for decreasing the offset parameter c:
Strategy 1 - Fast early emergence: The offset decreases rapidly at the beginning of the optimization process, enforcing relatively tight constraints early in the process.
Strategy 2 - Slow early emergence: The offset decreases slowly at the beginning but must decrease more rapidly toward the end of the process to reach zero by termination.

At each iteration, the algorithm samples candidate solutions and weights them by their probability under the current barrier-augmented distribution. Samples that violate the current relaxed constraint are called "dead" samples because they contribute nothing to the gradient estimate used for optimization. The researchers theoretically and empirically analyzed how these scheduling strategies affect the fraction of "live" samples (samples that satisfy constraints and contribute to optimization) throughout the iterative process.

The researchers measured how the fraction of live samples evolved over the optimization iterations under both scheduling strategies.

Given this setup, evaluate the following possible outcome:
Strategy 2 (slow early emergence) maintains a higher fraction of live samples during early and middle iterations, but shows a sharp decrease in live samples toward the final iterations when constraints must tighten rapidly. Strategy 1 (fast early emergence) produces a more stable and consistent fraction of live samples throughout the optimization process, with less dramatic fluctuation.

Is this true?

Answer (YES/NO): NO